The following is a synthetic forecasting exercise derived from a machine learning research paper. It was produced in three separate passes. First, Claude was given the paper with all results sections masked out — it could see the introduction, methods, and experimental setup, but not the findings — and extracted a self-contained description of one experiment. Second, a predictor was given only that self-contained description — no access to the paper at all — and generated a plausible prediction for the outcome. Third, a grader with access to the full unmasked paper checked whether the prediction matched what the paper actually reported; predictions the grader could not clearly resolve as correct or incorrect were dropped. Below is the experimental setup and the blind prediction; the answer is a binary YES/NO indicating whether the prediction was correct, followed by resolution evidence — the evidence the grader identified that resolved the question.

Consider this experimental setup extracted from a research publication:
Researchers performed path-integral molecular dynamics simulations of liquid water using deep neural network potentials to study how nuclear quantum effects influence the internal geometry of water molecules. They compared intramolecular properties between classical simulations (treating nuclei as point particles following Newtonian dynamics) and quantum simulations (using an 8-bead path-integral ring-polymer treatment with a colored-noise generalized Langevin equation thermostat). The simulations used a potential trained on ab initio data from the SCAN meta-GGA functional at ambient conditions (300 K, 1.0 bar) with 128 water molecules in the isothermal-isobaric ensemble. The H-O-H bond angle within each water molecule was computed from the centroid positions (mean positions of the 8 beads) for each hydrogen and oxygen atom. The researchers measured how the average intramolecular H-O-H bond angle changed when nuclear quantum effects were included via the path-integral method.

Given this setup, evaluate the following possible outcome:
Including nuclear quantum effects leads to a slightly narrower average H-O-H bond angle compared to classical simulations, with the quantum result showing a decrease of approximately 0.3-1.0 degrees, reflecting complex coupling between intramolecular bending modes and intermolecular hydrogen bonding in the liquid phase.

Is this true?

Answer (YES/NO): NO